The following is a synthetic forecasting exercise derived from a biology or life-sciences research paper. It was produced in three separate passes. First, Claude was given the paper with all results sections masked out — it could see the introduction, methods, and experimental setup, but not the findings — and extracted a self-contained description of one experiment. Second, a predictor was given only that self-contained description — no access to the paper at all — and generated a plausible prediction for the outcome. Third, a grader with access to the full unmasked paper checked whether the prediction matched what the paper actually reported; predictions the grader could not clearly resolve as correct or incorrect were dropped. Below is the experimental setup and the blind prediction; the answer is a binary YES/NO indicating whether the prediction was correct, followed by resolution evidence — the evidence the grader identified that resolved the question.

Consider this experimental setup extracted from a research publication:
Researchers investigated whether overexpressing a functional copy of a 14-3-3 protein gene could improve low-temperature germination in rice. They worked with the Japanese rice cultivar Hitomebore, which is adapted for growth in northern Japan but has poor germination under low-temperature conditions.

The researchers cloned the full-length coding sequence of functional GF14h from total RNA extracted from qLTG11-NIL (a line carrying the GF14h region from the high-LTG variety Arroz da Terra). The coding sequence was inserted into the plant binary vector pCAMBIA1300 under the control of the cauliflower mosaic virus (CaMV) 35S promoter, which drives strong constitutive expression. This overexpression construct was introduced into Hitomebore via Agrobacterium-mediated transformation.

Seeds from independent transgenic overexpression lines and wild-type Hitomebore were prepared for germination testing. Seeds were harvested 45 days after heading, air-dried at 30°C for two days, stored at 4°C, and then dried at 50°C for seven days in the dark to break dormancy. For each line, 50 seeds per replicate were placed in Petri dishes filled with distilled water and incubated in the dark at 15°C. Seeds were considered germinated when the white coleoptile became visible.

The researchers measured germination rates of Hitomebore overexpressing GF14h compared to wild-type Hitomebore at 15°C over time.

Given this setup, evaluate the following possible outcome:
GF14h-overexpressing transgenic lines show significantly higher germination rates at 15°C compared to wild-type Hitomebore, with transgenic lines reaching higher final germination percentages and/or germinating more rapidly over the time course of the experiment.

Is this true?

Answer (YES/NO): YES